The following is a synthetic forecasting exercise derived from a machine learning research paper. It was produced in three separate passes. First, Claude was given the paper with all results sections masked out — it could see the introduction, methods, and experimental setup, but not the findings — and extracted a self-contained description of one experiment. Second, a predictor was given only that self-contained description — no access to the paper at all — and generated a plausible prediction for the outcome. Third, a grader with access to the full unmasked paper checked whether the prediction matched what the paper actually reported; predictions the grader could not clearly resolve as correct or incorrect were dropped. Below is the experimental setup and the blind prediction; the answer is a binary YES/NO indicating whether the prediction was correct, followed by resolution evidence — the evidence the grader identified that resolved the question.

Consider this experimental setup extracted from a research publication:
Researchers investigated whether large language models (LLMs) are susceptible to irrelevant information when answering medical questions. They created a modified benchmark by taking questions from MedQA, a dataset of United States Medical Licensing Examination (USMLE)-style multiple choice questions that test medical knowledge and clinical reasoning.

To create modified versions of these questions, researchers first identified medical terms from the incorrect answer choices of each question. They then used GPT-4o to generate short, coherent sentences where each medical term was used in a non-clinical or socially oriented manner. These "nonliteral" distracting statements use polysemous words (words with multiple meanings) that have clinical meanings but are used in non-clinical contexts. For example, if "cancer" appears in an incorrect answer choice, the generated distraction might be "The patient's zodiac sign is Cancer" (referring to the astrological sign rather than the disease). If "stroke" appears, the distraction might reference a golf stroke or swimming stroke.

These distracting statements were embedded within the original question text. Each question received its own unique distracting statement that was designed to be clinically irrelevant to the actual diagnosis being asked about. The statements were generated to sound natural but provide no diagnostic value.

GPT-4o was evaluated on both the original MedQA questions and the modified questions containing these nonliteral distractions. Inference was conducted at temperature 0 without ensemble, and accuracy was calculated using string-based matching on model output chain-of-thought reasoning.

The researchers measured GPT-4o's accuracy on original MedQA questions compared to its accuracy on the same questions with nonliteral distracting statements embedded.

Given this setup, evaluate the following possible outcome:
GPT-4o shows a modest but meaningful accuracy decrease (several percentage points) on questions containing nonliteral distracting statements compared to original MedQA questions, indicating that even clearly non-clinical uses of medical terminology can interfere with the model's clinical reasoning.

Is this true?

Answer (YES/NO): YES